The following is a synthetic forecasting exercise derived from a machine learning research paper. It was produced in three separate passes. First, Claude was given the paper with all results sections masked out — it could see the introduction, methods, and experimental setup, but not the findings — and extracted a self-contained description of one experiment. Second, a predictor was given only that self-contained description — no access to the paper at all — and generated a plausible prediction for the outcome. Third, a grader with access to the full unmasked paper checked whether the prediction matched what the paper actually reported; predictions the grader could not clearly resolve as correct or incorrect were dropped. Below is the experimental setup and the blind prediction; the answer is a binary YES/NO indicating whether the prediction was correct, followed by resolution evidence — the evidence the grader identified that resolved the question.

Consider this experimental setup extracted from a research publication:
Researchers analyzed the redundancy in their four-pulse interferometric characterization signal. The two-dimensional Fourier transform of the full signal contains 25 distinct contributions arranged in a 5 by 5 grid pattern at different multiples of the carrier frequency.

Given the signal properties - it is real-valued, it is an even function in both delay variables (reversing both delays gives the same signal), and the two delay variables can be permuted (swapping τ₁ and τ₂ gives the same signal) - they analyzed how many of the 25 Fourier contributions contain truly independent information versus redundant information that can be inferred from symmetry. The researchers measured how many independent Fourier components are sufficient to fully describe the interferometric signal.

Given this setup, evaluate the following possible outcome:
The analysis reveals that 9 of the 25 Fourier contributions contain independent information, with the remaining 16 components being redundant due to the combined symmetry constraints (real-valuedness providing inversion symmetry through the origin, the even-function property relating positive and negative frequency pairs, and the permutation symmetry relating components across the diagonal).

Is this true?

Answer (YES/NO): NO